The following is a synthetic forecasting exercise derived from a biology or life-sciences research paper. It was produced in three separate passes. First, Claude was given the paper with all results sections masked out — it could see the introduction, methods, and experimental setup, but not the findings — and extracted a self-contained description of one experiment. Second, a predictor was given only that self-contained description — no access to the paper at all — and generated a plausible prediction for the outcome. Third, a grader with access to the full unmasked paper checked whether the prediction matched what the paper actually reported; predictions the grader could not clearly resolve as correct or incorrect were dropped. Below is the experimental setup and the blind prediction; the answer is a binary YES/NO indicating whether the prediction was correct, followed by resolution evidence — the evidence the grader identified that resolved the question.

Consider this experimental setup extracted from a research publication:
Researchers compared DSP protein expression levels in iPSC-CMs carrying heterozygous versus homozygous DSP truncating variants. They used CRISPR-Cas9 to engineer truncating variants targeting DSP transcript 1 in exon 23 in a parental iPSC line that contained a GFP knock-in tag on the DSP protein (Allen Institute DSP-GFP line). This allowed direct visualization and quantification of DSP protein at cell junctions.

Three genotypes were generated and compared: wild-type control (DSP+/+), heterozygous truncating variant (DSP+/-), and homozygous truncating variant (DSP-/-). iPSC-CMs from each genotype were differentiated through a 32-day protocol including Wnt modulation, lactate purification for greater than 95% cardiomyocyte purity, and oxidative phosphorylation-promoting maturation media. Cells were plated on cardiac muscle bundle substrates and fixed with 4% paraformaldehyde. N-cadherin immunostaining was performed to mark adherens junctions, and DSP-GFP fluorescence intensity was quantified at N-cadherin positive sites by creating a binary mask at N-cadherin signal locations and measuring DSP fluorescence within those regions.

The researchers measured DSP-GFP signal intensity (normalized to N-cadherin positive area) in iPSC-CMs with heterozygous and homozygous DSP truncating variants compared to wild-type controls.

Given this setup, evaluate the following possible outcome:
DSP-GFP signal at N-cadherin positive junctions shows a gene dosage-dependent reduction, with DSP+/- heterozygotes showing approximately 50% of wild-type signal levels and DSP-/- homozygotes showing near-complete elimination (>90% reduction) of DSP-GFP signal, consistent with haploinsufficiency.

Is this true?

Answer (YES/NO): NO